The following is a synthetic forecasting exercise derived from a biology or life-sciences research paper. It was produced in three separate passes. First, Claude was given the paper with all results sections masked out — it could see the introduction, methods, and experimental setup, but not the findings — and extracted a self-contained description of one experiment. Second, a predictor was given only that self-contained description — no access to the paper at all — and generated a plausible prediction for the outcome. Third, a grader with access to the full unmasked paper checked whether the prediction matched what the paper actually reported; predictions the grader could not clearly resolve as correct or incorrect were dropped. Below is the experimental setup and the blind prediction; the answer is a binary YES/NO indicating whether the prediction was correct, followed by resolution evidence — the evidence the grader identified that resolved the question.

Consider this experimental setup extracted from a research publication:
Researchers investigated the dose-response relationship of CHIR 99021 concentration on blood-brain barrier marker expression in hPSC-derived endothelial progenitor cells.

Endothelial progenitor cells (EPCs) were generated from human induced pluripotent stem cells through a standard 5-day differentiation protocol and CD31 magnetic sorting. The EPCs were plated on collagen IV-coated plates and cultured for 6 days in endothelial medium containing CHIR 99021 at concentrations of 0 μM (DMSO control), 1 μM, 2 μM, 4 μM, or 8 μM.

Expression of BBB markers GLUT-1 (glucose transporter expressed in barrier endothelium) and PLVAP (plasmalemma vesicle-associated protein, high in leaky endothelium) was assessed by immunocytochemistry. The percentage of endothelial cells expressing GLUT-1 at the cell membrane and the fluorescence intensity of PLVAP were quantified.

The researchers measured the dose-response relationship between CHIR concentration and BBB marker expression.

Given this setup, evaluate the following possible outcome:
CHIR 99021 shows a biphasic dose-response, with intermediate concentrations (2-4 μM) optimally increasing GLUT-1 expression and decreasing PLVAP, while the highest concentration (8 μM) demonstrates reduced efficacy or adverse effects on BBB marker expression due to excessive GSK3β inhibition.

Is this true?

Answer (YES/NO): NO